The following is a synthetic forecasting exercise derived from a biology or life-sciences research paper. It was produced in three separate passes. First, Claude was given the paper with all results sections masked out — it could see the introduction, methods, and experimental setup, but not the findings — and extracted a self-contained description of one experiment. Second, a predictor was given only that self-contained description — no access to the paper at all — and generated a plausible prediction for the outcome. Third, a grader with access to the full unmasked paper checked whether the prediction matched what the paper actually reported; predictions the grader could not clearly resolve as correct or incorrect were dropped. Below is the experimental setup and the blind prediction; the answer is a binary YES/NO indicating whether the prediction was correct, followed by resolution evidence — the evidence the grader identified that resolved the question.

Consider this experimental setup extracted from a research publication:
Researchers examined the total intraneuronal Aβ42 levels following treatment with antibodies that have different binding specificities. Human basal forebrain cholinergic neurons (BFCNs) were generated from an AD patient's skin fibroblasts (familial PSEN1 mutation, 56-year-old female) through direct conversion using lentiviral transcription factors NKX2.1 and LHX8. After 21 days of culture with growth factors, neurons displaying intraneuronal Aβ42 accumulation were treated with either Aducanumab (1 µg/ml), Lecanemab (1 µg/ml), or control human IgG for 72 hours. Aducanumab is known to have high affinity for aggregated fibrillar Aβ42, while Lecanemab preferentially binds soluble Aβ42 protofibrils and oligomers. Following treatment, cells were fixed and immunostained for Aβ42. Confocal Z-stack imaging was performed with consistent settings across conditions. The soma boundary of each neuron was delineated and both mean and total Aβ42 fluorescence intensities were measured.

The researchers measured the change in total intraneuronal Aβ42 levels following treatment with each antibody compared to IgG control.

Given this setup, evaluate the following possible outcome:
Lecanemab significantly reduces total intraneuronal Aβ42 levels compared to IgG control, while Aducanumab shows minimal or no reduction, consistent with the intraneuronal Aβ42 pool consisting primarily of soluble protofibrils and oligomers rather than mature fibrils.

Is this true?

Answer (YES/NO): YES